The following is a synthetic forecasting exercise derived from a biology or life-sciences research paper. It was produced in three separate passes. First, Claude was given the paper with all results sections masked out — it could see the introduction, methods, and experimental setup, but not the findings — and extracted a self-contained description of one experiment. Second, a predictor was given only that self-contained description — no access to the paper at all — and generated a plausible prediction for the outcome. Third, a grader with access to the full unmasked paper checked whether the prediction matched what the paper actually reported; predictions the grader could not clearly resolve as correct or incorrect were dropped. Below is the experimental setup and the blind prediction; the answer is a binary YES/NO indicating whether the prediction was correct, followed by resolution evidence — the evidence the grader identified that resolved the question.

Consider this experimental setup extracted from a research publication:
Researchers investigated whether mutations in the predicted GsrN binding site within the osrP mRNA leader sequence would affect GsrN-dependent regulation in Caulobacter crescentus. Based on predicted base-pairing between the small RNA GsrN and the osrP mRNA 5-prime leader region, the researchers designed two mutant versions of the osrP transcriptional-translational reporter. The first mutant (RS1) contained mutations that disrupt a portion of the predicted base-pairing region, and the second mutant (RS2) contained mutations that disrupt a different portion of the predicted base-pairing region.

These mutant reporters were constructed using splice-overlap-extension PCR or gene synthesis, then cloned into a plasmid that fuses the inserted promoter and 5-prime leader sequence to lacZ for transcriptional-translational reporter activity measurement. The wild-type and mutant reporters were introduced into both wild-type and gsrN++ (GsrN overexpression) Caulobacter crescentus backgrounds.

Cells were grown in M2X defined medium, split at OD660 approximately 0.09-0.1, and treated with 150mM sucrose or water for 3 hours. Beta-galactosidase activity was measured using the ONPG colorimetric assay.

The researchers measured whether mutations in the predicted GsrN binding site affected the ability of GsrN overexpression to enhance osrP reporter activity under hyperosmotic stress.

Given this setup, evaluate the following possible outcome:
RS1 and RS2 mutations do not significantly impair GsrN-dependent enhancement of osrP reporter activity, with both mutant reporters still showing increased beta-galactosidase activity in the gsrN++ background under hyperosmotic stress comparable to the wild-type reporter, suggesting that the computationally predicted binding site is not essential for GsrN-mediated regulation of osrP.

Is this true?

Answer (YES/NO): NO